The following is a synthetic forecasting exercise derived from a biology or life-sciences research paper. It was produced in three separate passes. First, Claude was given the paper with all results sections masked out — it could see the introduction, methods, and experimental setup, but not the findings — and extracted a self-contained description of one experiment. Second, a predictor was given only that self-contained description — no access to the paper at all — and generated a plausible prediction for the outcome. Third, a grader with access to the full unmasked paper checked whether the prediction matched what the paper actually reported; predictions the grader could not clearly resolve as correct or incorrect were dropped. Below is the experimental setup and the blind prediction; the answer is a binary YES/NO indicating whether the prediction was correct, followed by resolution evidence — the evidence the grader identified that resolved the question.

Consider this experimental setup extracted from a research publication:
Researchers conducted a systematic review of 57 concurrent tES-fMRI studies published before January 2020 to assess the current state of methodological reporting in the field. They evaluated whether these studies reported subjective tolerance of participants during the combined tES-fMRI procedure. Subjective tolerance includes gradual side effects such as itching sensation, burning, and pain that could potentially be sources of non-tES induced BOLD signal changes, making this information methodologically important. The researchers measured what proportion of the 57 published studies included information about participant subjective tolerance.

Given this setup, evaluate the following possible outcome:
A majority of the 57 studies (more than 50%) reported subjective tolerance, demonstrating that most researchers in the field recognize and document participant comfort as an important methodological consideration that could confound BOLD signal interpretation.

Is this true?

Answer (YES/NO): NO